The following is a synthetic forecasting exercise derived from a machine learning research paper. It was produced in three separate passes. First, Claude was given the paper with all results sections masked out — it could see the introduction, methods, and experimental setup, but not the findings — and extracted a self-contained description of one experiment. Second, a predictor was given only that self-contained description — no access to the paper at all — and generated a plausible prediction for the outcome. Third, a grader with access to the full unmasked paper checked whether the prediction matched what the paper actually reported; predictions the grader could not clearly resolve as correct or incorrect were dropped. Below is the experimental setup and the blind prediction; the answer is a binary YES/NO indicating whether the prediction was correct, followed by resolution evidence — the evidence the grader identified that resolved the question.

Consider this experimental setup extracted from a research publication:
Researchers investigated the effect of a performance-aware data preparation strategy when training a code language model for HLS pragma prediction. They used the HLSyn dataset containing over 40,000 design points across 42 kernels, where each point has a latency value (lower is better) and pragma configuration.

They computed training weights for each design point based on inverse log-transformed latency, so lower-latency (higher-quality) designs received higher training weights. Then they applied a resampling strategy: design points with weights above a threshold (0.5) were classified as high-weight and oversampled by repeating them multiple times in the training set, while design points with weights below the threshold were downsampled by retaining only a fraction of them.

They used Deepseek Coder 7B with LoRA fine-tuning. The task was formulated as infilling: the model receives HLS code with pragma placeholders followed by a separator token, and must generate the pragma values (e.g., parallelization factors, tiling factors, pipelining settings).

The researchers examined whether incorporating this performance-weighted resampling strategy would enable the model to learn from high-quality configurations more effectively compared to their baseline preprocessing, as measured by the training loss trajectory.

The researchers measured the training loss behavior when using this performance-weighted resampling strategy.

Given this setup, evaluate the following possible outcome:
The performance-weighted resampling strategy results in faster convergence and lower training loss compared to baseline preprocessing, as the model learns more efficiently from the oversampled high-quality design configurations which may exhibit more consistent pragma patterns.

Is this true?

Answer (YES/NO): NO